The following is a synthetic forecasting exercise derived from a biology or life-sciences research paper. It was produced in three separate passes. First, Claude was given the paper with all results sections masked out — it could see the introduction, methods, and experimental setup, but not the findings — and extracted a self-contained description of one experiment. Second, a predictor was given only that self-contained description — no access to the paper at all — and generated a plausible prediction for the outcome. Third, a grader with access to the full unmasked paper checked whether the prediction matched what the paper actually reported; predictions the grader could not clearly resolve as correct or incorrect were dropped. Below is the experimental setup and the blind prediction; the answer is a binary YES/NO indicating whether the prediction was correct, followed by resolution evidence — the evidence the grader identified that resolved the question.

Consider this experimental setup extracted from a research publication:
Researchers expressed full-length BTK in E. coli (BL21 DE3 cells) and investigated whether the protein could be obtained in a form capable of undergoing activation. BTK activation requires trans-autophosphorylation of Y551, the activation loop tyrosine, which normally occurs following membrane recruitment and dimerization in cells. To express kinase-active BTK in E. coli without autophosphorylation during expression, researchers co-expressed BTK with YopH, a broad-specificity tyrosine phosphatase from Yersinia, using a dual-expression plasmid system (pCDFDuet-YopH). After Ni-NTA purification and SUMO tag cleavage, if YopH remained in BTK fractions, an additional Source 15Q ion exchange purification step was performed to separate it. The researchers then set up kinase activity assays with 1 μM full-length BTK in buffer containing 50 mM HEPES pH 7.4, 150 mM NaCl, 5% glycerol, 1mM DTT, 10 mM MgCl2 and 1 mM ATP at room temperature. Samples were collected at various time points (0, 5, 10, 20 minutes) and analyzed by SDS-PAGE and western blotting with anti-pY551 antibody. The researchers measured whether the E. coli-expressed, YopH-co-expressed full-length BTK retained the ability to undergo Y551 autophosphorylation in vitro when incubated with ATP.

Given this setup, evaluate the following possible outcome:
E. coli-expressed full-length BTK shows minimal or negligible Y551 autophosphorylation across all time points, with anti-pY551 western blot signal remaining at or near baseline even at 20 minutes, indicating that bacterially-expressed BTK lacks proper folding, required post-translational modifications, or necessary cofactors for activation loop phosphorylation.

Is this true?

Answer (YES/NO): NO